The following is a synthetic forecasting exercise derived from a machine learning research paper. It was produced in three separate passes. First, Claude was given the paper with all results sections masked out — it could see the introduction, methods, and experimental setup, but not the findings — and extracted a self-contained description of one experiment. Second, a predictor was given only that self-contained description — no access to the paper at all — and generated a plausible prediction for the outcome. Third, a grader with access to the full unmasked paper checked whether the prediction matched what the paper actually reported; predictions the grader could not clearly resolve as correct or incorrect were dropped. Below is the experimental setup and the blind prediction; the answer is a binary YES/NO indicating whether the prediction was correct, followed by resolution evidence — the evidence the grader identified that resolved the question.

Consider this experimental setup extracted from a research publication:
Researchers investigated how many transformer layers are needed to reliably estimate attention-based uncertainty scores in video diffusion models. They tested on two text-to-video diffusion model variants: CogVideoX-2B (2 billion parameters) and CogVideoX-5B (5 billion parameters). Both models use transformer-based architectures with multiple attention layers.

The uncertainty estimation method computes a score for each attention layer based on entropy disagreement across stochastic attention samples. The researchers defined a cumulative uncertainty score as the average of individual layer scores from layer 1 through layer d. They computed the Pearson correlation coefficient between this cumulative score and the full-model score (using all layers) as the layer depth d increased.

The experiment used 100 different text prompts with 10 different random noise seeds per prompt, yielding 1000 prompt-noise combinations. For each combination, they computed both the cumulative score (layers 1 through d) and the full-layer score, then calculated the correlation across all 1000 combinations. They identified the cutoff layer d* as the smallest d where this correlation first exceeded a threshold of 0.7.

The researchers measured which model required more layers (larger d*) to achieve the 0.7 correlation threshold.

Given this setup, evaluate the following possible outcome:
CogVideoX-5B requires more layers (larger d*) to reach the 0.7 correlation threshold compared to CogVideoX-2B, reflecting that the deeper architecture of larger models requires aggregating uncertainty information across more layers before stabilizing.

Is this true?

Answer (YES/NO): YES